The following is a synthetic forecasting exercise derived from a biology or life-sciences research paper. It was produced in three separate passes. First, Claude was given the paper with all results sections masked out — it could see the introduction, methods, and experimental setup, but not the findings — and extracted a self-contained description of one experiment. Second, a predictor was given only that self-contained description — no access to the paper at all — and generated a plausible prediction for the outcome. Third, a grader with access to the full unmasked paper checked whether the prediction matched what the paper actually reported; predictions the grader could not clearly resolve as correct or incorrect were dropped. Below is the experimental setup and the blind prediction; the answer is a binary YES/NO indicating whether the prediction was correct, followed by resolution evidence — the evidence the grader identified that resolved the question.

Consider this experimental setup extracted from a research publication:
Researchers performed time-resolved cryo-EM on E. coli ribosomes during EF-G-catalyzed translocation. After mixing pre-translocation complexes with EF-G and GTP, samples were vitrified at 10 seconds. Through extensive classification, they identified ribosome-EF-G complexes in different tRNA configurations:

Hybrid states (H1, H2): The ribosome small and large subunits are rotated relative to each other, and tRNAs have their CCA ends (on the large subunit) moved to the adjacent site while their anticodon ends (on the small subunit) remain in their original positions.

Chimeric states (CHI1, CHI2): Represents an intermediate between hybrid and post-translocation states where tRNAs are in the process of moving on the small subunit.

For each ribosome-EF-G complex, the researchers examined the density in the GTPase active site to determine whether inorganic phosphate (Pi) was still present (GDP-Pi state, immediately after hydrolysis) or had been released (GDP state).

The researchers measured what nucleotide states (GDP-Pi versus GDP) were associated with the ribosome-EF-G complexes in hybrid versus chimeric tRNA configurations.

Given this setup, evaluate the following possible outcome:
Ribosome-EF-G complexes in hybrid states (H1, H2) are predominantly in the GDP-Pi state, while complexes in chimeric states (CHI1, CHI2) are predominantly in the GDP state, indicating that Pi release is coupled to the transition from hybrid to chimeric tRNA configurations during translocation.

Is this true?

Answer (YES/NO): YES